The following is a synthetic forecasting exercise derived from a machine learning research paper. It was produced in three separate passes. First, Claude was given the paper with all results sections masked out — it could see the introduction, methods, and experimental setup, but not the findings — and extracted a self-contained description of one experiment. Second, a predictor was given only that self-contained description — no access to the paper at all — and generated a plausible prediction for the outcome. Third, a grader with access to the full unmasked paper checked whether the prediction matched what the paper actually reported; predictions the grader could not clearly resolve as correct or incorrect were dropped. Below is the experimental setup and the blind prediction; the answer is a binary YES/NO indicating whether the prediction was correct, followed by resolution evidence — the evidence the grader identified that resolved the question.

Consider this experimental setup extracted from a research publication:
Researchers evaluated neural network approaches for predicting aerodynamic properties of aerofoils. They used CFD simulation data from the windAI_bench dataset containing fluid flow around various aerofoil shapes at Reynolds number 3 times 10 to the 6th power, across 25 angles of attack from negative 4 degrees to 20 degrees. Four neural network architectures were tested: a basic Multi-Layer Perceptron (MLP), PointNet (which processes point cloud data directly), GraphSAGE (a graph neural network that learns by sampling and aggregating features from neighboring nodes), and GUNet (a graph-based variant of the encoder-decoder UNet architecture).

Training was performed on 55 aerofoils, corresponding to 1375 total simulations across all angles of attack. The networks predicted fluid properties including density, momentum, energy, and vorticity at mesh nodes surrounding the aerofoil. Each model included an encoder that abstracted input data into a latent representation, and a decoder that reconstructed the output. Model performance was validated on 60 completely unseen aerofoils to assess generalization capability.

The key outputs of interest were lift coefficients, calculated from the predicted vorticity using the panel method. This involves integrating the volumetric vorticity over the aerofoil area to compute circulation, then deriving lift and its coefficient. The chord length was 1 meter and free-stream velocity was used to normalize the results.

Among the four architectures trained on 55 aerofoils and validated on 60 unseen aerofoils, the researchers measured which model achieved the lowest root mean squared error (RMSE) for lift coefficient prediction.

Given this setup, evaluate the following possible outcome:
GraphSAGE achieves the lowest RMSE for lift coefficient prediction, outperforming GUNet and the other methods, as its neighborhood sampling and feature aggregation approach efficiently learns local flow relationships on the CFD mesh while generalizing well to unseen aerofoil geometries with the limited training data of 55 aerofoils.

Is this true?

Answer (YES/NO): NO